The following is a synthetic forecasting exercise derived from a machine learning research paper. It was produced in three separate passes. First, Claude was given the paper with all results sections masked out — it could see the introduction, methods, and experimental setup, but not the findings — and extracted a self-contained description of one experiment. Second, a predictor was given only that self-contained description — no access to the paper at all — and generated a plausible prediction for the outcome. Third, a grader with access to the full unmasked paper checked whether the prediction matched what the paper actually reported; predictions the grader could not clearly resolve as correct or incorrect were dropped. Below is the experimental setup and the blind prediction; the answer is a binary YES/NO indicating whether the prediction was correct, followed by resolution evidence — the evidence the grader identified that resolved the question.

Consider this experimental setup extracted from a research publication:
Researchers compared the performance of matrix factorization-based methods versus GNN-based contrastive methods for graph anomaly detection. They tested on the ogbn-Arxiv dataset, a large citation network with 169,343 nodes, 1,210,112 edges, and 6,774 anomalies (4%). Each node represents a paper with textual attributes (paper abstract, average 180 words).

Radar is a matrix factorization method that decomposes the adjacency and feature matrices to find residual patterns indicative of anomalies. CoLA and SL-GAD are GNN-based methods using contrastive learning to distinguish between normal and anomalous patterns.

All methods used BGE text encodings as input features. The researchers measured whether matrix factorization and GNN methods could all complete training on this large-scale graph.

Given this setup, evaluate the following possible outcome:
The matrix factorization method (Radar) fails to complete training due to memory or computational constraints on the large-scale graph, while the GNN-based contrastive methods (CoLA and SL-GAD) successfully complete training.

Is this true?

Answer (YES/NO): YES